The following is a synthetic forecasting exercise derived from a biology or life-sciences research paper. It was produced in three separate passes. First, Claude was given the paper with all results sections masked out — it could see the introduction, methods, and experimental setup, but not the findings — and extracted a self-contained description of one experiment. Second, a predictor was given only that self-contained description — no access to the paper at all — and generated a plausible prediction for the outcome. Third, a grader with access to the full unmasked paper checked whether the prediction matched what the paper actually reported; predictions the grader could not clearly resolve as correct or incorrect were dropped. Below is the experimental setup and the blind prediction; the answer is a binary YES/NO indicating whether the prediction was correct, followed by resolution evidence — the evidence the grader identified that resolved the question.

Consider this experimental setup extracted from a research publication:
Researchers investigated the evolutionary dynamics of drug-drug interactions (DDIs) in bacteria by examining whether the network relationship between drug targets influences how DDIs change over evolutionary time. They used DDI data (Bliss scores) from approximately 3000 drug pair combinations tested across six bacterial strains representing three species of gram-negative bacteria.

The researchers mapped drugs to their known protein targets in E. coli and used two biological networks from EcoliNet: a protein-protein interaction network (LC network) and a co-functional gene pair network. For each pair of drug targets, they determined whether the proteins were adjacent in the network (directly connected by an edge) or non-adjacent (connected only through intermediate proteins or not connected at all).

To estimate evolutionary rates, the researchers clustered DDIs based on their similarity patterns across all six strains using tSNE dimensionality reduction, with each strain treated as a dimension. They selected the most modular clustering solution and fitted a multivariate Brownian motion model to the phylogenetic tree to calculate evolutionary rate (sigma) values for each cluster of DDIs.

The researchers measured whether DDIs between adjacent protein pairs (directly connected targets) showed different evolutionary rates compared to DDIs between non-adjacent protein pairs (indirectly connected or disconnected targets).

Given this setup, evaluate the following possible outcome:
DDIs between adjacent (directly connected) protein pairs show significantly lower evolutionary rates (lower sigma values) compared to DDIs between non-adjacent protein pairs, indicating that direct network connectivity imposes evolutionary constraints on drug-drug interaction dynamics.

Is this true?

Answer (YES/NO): NO